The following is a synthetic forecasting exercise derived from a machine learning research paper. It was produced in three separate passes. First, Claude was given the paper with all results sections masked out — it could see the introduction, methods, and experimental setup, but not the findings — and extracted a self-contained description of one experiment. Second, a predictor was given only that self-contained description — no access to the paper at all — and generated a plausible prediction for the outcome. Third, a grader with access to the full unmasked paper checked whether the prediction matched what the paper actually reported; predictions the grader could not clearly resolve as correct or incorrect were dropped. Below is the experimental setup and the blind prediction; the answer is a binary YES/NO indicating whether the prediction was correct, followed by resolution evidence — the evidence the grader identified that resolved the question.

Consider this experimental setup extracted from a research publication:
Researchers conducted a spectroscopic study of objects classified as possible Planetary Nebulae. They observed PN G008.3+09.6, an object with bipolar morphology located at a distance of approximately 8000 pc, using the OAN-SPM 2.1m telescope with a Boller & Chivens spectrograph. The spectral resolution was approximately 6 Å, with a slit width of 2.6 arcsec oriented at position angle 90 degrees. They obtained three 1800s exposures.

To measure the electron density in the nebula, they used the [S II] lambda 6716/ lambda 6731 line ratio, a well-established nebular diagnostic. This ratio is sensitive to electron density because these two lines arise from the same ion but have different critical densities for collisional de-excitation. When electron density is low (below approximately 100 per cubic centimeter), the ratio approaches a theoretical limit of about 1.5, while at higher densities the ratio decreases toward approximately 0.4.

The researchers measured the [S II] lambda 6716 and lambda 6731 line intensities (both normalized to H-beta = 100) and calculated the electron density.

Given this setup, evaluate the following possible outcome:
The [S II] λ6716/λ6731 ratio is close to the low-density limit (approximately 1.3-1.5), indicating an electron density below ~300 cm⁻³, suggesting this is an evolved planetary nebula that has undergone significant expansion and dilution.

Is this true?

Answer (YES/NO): YES